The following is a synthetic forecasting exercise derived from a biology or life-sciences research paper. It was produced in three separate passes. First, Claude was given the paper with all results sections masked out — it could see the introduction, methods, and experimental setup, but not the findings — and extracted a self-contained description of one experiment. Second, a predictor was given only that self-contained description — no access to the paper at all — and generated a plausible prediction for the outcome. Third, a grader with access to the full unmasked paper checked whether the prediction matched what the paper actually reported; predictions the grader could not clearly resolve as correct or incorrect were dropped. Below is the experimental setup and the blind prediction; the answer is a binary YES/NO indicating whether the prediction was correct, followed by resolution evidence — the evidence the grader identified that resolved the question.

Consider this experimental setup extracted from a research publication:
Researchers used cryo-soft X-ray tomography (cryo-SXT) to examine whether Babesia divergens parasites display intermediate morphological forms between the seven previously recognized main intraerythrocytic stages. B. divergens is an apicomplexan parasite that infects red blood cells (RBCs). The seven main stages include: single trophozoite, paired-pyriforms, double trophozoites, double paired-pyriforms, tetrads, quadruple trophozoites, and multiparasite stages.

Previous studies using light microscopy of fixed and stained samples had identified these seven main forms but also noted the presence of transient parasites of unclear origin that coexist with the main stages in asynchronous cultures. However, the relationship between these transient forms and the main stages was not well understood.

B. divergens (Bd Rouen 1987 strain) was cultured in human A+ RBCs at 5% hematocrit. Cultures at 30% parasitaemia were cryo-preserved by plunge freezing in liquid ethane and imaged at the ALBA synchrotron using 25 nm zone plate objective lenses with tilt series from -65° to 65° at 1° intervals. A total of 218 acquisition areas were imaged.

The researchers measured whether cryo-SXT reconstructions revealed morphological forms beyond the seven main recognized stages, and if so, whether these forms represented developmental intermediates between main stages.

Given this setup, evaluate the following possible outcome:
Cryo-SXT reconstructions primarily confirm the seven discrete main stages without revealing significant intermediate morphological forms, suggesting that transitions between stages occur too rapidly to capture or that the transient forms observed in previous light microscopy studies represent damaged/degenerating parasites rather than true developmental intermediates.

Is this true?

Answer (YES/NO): NO